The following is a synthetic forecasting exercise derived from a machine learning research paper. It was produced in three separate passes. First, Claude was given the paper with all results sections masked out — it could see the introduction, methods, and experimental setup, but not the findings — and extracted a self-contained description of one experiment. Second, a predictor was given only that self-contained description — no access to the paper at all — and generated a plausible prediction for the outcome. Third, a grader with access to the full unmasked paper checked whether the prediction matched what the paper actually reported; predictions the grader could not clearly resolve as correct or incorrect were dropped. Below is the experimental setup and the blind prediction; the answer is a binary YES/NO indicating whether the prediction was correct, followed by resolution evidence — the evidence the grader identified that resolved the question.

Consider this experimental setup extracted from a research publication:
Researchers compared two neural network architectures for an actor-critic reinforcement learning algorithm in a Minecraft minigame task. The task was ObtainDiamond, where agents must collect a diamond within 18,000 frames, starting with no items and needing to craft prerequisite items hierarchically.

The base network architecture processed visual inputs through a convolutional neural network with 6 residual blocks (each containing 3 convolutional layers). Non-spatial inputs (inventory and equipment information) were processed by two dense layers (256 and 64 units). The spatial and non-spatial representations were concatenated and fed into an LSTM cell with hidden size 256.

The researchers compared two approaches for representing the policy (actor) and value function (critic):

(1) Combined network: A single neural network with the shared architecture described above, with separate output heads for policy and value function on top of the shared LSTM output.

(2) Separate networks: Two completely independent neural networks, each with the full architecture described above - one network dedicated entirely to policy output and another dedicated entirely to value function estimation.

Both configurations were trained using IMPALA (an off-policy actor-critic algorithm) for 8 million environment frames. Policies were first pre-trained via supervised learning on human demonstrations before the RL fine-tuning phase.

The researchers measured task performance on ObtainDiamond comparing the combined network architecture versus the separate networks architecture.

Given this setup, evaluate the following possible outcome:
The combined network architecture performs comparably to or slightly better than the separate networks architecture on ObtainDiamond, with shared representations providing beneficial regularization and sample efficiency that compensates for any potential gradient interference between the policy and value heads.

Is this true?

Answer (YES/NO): NO